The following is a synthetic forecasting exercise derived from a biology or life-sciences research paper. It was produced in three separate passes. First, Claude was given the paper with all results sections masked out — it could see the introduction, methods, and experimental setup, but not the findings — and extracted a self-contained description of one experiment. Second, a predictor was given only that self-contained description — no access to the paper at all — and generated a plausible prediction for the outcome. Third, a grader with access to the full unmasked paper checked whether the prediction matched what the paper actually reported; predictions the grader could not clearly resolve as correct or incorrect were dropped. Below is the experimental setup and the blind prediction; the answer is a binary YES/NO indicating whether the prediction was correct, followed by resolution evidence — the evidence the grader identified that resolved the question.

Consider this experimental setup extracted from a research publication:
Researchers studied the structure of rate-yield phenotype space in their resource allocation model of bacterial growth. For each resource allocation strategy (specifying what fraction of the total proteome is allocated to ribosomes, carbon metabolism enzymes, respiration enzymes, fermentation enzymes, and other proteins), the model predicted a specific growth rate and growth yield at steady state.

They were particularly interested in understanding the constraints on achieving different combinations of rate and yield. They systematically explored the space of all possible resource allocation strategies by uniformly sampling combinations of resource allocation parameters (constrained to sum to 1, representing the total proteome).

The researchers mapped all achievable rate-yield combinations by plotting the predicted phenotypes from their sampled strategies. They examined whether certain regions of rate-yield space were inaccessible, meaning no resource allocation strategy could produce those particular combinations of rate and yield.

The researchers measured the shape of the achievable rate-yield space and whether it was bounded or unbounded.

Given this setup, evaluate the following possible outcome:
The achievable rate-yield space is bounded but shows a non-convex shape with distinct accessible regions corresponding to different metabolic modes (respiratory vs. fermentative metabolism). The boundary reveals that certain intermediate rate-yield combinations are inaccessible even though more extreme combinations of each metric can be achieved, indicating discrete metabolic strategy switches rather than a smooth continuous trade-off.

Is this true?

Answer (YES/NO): NO